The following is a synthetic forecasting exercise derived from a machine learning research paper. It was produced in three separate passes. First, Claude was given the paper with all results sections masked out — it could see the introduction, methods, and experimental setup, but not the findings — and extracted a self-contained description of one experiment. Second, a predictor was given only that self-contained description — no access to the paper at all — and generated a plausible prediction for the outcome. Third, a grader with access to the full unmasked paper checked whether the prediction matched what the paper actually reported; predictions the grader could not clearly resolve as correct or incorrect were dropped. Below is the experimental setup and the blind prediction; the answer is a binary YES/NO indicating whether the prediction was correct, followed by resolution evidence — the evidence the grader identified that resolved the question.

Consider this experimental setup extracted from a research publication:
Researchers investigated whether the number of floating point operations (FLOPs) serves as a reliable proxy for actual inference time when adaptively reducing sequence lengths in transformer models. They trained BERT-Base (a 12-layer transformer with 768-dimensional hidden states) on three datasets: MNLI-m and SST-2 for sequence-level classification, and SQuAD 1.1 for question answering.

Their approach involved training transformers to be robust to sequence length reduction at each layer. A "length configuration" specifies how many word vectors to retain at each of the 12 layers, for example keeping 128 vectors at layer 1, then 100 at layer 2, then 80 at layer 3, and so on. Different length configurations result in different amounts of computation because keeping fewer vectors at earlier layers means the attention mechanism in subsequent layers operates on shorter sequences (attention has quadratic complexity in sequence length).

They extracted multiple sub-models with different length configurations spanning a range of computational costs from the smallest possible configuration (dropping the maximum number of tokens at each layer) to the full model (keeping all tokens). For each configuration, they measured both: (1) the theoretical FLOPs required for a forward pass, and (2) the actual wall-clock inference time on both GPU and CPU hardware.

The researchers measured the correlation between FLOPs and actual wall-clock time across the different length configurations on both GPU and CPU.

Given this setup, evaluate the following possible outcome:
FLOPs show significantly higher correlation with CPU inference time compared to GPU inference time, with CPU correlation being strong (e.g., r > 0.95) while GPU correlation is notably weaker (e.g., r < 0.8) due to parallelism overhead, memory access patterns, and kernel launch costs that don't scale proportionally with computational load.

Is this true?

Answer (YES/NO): NO